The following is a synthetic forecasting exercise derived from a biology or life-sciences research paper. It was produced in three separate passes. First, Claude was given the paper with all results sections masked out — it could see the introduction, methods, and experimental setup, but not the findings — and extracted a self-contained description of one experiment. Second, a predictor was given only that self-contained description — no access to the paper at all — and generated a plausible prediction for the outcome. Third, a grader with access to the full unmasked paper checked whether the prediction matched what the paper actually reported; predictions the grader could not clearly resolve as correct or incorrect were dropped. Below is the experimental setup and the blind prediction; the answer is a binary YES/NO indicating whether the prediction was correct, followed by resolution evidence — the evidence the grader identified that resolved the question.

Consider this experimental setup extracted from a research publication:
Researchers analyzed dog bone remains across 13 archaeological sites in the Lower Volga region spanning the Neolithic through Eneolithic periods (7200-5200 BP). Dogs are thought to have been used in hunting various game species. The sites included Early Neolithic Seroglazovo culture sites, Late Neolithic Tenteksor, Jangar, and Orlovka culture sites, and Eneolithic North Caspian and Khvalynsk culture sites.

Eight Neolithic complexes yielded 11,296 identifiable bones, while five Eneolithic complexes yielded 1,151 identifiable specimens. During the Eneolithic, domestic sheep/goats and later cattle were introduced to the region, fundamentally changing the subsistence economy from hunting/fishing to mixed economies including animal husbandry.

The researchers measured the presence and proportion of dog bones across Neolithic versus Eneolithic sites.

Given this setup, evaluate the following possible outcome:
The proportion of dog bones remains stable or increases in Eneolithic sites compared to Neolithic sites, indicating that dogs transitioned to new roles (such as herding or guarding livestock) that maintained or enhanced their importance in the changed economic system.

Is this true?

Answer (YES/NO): NO